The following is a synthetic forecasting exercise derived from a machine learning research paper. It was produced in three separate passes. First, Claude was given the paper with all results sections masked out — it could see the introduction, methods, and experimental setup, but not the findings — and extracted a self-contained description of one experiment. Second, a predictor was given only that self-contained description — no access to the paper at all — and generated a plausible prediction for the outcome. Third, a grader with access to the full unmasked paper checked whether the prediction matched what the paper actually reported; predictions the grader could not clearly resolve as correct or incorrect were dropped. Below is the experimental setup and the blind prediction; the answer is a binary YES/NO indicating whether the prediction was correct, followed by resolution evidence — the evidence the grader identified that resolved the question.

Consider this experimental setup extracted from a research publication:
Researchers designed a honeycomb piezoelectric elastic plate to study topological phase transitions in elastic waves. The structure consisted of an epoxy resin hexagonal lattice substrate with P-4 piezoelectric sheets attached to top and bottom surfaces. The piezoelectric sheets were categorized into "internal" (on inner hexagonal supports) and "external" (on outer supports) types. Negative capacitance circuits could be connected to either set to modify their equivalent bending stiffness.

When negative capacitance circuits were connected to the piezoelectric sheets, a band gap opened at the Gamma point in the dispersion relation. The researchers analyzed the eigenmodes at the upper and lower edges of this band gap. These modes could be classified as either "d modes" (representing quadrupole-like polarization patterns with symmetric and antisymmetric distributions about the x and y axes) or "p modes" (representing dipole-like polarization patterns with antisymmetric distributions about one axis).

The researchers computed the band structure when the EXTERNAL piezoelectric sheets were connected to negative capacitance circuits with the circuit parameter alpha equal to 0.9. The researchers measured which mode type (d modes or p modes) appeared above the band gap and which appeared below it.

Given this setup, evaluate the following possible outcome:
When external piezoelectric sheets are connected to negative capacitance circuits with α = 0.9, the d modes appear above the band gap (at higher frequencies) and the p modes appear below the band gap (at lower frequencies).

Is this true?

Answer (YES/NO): YES